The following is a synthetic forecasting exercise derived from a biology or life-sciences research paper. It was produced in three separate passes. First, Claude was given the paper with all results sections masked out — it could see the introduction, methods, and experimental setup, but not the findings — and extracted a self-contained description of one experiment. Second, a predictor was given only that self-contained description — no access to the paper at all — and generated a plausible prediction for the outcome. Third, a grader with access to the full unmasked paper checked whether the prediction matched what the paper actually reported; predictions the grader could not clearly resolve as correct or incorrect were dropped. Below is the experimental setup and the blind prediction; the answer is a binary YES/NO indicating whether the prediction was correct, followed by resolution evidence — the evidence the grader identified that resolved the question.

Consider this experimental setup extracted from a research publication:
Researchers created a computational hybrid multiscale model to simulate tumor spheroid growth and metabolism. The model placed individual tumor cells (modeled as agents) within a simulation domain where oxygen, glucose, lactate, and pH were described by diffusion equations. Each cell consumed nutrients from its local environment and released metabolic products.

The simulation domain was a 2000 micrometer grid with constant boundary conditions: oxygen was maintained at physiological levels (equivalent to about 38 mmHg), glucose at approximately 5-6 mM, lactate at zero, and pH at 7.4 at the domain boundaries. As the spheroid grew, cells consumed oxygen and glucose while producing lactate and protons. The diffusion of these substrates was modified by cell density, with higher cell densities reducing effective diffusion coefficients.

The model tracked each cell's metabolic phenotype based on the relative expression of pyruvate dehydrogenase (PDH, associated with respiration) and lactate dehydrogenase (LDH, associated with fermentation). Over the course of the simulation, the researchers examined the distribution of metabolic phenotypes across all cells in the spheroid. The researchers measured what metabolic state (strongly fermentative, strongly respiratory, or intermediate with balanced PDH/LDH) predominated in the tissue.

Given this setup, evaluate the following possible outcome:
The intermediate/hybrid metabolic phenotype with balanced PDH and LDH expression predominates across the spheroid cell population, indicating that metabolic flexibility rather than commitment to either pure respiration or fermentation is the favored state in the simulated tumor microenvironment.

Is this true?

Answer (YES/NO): YES